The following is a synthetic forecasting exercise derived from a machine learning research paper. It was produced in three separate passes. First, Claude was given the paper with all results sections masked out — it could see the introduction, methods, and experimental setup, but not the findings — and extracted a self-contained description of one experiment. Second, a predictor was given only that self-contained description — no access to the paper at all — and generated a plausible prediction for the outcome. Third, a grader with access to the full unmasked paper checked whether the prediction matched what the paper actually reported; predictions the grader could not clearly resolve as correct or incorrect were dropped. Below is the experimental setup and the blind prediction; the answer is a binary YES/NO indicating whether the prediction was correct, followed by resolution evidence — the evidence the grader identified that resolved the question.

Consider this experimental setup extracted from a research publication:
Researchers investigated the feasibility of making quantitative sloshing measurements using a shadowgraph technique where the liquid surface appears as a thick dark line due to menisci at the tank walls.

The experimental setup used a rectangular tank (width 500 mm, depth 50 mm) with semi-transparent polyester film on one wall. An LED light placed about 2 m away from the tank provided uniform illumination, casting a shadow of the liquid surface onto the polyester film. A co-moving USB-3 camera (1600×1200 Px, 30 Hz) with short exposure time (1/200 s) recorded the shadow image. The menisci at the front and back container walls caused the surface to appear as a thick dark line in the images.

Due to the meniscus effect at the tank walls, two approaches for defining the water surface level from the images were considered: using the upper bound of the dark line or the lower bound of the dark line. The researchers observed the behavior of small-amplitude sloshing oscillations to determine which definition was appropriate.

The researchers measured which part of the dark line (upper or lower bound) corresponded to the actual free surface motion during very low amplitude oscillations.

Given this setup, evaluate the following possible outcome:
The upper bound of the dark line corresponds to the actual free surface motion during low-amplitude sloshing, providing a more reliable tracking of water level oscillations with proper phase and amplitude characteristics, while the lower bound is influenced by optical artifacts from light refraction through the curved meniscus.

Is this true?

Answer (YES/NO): NO